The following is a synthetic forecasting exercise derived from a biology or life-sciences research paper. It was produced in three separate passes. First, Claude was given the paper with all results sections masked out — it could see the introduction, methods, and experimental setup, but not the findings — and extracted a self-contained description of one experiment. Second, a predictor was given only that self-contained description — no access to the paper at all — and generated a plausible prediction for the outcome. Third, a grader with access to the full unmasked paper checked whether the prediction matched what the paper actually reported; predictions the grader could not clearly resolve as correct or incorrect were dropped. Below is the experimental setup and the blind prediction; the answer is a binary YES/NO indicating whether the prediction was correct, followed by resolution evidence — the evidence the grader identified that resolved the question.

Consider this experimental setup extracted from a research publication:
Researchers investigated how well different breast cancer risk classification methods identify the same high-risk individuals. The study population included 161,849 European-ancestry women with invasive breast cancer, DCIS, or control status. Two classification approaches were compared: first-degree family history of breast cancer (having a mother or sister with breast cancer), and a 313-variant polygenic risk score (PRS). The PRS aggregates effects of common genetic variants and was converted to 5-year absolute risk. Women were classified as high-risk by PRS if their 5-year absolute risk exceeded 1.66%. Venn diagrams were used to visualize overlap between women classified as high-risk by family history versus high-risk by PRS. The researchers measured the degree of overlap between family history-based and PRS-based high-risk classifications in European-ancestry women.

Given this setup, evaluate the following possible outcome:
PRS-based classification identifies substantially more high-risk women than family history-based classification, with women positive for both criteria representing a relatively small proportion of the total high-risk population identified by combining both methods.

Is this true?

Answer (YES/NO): NO